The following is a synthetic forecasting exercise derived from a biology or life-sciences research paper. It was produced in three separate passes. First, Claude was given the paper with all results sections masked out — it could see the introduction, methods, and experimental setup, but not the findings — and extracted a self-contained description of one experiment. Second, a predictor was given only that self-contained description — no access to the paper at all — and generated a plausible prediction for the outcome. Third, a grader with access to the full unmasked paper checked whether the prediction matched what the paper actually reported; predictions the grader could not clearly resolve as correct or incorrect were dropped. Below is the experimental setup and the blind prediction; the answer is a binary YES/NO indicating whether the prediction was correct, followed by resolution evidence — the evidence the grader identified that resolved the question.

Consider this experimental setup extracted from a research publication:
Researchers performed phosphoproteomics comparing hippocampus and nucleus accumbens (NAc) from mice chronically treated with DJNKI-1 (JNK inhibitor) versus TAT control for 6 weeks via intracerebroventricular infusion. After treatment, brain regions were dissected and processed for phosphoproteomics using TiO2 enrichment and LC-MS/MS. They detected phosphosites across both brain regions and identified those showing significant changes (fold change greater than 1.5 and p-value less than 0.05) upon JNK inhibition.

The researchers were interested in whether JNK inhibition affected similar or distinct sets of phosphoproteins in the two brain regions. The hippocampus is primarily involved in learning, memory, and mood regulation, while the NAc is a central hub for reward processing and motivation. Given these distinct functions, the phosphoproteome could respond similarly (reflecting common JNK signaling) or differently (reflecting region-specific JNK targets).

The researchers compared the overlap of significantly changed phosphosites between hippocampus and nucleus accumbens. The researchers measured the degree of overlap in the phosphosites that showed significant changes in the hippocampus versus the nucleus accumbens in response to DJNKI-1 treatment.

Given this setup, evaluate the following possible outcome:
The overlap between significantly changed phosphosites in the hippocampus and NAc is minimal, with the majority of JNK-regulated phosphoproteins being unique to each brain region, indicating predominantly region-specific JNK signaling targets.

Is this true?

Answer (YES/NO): YES